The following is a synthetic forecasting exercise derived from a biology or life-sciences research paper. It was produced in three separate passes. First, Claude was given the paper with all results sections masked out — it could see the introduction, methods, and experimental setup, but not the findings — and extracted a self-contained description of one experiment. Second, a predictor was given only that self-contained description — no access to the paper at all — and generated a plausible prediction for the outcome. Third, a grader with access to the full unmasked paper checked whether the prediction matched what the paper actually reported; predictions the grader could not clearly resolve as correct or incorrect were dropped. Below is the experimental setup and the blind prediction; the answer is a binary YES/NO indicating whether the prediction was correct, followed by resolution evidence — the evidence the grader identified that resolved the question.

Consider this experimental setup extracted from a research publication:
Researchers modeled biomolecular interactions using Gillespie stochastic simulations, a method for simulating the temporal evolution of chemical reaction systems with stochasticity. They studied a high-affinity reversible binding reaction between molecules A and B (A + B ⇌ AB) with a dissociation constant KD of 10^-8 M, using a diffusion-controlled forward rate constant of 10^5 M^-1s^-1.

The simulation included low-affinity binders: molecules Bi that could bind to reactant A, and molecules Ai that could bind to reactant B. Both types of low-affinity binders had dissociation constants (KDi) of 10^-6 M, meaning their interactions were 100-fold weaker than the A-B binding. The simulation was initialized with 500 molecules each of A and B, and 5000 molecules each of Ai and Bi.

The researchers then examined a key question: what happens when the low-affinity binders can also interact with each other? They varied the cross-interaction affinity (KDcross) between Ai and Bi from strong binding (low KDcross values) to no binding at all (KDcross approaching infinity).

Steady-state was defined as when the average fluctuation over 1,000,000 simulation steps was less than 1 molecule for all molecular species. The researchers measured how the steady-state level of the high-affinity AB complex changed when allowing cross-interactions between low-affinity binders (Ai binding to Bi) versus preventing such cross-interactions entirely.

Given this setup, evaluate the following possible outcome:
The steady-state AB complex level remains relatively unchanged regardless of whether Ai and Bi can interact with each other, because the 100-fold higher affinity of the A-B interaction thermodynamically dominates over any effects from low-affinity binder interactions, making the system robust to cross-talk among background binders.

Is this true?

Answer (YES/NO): NO